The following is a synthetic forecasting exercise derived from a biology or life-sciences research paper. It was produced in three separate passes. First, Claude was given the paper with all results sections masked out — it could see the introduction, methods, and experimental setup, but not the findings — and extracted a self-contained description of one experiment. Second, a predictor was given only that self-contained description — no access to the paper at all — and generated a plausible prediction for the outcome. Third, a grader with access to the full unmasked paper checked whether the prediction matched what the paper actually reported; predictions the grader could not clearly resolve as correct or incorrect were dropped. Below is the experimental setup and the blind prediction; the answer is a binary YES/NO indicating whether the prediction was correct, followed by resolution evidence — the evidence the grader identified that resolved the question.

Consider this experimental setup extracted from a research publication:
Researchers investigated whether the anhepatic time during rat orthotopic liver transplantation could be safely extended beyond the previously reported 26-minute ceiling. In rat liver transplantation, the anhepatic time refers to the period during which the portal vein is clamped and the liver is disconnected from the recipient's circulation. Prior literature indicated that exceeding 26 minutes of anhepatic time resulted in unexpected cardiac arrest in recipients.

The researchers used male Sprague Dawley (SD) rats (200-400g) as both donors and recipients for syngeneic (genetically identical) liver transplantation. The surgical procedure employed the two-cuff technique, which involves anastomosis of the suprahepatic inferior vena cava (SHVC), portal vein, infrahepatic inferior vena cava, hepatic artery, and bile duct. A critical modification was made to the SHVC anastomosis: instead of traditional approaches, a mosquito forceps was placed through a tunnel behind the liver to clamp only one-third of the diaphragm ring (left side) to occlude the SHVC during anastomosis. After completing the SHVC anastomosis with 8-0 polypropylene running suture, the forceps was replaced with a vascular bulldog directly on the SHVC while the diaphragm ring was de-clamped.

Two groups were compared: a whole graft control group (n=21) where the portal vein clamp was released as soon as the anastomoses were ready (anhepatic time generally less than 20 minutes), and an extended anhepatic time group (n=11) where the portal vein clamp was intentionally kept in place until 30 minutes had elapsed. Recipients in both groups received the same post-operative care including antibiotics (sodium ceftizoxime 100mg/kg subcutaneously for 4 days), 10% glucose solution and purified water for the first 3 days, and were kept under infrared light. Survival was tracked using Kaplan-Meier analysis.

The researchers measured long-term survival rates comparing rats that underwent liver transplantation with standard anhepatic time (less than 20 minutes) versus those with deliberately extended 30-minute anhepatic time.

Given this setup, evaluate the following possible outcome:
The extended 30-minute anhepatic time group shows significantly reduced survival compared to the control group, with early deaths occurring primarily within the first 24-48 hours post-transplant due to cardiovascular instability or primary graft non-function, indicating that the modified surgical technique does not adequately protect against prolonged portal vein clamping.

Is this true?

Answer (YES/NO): NO